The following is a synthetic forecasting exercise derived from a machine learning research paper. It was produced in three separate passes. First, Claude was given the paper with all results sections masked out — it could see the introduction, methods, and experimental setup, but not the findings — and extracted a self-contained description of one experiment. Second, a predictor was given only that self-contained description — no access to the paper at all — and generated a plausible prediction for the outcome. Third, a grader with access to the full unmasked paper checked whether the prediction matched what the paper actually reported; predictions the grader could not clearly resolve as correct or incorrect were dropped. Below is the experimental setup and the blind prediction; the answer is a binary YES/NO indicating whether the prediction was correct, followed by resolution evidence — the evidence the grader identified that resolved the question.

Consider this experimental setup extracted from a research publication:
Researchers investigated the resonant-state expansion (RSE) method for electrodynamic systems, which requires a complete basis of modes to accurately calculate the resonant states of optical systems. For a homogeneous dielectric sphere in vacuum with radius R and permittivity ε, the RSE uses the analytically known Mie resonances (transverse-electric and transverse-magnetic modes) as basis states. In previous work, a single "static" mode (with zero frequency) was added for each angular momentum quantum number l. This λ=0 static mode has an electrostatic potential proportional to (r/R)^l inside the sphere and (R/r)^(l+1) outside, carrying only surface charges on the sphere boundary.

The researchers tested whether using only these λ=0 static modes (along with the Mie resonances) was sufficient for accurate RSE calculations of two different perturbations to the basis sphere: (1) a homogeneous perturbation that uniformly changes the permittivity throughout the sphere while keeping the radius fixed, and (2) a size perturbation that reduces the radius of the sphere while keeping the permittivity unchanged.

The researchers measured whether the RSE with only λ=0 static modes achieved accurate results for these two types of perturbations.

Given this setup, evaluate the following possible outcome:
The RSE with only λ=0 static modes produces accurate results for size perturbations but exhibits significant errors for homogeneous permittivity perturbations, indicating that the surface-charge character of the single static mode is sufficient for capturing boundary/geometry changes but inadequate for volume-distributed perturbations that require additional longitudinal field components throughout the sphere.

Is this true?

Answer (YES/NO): NO